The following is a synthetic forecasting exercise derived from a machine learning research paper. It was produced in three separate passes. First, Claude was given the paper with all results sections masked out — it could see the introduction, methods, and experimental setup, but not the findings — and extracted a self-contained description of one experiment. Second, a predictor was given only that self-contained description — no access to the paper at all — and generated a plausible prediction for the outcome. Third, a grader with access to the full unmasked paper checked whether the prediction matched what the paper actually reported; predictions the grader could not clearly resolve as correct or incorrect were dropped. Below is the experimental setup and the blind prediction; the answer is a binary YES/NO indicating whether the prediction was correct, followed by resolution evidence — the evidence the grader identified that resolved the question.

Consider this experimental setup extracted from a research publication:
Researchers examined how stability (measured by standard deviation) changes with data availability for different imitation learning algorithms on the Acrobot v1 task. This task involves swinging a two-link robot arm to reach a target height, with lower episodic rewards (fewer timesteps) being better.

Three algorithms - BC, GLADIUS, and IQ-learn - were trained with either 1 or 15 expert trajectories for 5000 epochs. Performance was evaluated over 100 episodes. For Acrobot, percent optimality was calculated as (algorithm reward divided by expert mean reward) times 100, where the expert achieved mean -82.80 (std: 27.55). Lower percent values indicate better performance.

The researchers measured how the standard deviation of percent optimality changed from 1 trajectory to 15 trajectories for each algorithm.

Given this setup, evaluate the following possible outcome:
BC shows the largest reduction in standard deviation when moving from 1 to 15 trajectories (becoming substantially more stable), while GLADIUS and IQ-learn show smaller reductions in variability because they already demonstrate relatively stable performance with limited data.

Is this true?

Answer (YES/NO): NO